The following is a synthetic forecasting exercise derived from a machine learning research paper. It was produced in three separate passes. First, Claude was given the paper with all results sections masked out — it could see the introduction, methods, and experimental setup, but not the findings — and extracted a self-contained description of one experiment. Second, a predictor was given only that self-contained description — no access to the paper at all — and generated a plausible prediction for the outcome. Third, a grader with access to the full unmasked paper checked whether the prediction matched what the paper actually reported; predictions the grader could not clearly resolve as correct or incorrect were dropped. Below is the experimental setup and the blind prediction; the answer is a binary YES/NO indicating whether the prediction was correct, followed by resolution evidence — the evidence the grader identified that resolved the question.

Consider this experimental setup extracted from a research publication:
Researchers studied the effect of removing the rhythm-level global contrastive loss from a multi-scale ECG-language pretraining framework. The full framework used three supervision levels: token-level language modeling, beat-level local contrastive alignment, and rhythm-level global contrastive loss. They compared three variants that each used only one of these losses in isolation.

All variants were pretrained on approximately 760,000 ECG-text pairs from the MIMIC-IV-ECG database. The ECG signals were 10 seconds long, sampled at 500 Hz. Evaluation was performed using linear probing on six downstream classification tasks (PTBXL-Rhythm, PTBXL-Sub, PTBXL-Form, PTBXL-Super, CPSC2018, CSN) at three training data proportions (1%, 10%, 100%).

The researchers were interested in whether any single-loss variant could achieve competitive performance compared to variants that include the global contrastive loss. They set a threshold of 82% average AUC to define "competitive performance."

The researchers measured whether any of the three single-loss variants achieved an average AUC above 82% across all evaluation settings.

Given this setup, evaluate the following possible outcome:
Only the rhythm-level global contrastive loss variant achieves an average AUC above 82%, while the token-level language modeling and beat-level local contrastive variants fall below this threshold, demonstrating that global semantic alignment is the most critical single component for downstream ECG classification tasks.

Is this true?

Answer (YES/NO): YES